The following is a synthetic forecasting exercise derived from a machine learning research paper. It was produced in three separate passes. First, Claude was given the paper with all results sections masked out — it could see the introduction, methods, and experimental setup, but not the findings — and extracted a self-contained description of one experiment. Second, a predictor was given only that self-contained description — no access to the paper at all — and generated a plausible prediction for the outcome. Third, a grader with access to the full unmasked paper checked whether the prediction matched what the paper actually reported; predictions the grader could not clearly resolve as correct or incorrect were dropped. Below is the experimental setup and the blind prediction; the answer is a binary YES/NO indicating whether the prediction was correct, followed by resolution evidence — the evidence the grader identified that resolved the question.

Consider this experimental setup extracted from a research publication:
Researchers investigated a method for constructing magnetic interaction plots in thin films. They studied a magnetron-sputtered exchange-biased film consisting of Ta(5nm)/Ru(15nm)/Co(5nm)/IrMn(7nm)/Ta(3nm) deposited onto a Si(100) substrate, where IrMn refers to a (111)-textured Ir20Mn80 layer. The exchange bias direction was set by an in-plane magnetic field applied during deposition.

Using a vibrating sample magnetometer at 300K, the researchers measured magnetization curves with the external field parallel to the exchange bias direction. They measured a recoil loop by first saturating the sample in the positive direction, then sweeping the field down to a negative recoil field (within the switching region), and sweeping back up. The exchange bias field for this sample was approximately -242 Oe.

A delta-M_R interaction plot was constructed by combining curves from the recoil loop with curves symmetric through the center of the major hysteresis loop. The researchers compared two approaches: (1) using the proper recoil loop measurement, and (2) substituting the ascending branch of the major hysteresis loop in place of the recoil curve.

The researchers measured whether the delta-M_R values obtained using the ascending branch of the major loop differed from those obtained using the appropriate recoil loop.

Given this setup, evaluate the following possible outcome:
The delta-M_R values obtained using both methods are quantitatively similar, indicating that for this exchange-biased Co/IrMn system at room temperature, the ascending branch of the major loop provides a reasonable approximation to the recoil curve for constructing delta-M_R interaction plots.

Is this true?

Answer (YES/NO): NO